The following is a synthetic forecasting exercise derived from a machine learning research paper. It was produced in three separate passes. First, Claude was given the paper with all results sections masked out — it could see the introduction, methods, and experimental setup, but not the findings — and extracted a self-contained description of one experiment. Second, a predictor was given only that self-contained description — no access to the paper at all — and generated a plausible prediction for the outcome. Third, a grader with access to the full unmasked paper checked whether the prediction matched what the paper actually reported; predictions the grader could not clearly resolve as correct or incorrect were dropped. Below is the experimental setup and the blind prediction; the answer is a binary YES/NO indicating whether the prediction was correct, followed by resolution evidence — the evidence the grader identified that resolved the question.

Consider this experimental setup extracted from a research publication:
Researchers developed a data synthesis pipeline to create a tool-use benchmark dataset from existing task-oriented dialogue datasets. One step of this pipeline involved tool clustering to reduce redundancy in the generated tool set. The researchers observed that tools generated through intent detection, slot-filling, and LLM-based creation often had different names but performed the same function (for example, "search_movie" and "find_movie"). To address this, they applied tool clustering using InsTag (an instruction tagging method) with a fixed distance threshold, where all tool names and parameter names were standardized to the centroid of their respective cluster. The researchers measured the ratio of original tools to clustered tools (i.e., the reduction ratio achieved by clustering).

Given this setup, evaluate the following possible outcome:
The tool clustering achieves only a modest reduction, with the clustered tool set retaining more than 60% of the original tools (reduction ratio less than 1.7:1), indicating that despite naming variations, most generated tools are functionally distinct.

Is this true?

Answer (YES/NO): NO